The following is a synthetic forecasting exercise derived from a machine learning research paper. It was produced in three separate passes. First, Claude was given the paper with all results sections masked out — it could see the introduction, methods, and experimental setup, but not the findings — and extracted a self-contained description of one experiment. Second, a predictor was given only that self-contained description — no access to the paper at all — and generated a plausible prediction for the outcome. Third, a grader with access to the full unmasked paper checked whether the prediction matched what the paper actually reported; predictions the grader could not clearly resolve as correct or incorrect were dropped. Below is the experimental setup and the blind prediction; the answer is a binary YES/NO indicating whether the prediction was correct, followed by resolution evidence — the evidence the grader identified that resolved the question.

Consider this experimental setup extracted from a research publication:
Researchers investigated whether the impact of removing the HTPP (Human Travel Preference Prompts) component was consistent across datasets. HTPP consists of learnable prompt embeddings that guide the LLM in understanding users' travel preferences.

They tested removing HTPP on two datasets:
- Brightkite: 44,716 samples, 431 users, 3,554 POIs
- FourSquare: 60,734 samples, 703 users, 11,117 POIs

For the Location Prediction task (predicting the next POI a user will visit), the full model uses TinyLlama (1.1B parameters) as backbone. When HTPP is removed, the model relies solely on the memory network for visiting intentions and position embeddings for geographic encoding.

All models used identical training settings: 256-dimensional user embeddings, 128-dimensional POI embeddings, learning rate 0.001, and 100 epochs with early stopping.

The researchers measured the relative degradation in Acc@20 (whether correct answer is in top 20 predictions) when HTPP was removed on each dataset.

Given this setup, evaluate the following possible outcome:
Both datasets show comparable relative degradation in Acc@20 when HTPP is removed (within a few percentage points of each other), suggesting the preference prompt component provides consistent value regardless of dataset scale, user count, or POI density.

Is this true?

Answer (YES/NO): YES